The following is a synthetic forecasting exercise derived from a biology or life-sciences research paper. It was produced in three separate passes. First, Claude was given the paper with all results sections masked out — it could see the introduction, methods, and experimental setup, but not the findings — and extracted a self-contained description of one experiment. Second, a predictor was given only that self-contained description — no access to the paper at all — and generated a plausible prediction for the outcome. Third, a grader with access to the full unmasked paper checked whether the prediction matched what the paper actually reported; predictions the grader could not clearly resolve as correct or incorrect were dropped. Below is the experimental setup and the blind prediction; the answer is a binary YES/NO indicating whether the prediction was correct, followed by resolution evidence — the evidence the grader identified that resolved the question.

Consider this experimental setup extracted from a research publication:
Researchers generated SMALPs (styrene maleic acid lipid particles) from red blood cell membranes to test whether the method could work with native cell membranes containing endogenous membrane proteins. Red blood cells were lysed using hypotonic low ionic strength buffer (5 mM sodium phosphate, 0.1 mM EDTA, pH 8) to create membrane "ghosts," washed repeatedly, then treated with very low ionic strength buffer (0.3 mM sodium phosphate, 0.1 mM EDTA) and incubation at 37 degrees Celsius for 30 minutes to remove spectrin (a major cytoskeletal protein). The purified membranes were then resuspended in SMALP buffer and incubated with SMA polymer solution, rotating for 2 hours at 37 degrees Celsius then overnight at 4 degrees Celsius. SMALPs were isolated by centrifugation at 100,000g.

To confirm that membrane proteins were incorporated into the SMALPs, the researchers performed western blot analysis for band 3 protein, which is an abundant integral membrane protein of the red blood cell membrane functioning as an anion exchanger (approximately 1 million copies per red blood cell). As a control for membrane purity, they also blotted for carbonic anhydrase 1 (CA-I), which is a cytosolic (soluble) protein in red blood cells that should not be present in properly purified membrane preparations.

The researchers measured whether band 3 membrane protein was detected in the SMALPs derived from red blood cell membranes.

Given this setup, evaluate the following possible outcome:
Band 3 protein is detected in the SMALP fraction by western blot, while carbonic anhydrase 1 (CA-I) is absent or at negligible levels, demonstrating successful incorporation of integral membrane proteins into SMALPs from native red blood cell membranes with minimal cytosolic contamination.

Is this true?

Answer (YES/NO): YES